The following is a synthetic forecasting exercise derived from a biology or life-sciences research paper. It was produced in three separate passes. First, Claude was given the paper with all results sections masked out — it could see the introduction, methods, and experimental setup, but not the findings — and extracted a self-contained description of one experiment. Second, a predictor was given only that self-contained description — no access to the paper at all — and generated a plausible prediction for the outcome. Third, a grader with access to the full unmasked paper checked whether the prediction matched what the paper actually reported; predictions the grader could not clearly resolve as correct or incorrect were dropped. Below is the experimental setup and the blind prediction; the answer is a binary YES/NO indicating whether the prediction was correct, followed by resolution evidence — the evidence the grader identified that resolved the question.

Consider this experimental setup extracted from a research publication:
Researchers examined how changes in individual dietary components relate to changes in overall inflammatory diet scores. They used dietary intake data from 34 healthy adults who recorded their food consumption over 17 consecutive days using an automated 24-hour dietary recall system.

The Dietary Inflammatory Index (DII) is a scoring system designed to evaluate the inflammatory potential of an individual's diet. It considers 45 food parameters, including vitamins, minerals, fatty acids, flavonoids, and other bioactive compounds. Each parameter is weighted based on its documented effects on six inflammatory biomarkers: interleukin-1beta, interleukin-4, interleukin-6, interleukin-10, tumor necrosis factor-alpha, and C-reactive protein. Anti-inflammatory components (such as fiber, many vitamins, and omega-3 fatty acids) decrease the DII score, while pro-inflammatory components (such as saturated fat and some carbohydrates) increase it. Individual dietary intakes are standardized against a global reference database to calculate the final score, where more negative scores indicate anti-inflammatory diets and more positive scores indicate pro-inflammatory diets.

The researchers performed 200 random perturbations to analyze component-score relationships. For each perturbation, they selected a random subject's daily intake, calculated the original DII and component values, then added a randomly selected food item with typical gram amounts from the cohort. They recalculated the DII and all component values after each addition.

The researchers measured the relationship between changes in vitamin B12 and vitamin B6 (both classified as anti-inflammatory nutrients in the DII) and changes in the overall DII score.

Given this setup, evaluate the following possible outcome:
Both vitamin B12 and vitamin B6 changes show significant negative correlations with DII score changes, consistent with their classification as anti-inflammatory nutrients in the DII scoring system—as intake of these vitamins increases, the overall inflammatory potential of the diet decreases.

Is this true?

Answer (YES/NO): NO